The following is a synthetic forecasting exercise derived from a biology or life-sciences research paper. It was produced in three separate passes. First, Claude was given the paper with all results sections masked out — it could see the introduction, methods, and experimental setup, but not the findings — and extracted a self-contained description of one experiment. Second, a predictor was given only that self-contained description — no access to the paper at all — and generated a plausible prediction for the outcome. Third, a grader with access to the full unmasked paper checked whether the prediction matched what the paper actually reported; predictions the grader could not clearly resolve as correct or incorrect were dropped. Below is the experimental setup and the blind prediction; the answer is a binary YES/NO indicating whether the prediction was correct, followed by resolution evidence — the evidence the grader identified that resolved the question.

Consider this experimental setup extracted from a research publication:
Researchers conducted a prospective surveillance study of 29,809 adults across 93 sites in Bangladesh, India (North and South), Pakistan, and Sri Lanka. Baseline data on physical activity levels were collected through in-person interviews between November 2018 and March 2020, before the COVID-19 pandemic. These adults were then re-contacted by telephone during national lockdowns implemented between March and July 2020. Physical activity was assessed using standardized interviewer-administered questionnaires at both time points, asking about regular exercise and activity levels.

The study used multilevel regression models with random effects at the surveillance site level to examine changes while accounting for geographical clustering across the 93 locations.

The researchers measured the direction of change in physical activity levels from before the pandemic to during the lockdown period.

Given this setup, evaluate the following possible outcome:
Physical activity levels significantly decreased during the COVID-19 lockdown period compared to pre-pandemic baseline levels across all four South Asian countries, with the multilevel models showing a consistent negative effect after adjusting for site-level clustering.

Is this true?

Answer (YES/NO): YES